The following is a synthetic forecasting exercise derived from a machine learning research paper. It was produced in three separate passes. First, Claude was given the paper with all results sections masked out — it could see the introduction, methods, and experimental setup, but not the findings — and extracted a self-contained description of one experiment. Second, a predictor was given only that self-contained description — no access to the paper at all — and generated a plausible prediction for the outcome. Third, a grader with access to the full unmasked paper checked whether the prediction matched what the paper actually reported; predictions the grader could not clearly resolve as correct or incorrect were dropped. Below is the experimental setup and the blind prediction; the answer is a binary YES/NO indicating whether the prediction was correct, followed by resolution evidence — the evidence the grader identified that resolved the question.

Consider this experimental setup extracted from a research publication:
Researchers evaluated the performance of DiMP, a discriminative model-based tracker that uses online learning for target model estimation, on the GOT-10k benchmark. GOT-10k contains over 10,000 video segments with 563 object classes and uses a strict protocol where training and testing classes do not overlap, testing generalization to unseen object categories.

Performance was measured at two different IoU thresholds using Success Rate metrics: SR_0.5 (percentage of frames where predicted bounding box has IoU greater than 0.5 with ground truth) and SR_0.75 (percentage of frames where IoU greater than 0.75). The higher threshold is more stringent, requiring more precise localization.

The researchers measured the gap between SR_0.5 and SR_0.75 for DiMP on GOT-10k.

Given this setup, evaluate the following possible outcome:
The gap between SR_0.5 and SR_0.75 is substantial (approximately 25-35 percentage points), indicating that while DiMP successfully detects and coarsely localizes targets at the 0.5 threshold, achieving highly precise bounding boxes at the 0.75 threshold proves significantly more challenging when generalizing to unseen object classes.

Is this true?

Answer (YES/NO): NO